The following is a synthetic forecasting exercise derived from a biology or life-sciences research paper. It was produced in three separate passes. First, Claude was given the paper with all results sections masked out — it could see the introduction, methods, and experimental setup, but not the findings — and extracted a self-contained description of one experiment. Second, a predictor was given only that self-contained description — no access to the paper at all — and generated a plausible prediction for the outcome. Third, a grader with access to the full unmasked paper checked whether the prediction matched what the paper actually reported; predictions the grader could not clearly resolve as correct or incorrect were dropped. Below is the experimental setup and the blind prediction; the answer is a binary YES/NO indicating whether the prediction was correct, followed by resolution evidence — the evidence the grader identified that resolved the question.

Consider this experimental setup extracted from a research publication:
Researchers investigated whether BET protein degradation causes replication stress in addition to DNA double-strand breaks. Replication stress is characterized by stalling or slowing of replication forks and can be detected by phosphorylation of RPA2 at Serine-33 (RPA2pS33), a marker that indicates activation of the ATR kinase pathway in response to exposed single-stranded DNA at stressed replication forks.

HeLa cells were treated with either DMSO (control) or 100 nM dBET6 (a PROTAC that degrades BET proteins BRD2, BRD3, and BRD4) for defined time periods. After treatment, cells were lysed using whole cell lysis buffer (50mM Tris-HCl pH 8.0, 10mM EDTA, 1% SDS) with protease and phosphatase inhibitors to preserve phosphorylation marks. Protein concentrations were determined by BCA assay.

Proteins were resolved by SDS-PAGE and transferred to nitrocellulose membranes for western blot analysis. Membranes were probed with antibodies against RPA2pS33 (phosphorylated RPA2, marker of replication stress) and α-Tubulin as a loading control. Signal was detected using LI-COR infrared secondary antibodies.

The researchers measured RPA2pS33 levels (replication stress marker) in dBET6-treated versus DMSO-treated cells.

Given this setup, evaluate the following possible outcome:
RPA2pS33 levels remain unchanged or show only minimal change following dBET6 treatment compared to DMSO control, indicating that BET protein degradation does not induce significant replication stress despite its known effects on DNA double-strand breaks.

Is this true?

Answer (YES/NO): NO